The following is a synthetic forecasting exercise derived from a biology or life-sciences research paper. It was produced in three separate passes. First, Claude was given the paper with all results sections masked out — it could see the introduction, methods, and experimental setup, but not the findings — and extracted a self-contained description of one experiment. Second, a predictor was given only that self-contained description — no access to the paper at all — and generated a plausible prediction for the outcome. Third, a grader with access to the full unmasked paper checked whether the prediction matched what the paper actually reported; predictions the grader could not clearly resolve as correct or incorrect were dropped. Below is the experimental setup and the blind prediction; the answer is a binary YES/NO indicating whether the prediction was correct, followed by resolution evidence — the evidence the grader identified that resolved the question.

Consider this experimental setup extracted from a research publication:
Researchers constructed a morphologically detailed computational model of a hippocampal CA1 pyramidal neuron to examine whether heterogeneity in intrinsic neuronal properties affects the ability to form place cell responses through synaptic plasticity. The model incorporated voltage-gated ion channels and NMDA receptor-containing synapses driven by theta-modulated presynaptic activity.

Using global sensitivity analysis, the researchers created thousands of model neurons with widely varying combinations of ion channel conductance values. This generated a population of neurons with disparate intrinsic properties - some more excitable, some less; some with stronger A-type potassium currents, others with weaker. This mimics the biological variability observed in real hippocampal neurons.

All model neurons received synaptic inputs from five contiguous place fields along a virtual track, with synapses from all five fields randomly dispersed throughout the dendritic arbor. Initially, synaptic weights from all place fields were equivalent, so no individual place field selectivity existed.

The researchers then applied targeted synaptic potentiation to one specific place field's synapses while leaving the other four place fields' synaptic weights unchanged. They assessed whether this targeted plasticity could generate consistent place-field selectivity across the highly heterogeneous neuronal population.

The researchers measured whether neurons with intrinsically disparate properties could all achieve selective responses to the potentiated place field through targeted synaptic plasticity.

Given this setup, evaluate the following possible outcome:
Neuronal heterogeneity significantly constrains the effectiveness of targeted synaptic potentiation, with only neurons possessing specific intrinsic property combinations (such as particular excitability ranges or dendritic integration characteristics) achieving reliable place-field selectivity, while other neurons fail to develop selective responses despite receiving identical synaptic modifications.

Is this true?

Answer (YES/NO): NO